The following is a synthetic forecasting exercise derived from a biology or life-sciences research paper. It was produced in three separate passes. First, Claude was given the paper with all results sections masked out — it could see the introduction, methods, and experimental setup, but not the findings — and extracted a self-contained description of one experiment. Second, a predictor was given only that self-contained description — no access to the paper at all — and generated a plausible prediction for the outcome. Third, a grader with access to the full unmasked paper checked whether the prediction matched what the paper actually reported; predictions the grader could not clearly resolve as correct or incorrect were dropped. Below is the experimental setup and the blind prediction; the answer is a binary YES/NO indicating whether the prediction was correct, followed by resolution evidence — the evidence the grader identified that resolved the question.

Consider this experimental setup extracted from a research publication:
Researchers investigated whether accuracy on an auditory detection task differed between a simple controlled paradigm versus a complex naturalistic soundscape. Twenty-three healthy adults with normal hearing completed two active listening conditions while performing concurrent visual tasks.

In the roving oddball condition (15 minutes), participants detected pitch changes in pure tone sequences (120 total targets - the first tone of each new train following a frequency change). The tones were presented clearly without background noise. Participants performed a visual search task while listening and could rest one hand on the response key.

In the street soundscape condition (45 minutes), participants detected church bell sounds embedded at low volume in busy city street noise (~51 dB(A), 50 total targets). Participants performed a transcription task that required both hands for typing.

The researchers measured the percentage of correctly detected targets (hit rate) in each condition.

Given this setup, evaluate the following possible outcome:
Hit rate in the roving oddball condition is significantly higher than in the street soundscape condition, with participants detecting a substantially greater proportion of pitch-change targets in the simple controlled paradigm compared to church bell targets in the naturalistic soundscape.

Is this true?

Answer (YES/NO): NO